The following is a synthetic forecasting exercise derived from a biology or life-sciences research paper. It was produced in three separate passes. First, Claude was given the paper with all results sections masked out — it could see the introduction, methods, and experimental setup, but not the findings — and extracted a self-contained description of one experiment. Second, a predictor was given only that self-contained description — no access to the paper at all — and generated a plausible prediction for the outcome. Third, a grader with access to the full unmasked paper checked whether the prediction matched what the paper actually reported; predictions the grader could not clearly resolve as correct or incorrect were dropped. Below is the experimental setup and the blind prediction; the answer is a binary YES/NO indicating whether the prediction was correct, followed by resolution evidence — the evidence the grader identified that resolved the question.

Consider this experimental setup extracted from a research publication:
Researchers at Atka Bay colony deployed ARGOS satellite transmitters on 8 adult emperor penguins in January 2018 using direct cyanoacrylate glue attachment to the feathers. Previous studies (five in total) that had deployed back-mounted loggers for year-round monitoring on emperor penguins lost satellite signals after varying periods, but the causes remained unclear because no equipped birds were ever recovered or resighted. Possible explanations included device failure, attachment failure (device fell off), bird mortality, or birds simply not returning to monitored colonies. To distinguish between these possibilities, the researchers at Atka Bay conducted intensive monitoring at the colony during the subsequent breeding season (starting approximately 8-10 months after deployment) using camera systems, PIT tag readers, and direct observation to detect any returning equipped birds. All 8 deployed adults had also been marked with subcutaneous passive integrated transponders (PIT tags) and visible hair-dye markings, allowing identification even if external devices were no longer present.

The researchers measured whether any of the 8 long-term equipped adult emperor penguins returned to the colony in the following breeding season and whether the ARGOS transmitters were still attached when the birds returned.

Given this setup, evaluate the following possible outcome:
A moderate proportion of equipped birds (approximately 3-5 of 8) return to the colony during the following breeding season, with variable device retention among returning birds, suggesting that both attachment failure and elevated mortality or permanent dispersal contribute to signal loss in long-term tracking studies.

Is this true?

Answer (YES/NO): NO